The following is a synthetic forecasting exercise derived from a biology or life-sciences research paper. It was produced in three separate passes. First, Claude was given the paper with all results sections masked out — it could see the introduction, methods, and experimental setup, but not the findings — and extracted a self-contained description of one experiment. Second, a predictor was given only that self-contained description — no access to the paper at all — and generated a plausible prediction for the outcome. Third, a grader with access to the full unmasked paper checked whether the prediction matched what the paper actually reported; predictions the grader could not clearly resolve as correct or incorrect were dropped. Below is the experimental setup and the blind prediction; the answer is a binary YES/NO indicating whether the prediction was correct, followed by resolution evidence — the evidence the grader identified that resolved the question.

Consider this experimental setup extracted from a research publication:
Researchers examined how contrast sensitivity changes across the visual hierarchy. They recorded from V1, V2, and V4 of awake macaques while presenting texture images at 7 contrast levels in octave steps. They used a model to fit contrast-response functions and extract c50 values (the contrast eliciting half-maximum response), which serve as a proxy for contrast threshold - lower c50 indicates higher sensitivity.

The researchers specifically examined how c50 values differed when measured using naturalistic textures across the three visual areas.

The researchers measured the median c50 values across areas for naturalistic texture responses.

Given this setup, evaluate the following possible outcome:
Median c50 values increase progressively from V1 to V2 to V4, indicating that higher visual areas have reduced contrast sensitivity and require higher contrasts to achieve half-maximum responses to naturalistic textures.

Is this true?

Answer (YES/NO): NO